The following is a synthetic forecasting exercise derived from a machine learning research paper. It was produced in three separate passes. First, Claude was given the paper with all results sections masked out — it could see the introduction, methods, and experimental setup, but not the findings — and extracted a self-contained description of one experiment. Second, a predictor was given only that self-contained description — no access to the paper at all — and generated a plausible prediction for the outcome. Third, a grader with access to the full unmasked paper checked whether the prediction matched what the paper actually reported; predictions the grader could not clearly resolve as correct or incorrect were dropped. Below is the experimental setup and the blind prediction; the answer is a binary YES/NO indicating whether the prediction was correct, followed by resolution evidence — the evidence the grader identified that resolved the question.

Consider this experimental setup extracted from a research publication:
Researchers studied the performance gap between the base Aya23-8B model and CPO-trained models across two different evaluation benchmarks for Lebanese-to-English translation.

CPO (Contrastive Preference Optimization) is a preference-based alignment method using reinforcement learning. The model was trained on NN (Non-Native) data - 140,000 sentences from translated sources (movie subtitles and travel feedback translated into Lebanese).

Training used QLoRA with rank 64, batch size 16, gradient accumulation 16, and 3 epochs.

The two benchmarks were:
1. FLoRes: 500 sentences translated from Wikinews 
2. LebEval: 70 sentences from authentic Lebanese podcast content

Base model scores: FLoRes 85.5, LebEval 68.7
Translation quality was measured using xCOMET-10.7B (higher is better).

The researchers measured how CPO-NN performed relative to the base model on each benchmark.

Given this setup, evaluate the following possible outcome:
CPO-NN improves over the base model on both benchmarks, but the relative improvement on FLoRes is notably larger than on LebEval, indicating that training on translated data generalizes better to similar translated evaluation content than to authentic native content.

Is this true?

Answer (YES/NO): NO